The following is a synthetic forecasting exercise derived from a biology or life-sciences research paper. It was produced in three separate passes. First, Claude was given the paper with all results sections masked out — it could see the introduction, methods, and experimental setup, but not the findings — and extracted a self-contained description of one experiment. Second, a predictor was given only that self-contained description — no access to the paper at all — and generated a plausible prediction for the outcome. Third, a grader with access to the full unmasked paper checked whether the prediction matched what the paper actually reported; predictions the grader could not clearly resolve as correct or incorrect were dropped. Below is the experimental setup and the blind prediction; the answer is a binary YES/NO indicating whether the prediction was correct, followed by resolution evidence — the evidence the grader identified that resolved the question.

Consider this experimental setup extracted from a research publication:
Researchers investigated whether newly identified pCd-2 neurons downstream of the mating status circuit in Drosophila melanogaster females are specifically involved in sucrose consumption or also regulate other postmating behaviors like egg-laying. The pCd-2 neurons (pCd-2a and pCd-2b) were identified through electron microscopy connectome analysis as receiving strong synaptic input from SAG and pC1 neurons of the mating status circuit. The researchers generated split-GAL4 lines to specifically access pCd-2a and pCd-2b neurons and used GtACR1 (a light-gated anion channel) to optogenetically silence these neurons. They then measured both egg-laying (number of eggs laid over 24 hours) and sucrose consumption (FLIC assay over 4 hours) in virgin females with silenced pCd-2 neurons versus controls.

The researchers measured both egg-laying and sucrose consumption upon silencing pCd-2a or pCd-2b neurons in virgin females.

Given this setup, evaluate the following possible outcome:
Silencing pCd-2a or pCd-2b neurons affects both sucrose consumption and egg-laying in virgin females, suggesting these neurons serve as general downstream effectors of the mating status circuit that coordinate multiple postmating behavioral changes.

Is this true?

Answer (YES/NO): NO